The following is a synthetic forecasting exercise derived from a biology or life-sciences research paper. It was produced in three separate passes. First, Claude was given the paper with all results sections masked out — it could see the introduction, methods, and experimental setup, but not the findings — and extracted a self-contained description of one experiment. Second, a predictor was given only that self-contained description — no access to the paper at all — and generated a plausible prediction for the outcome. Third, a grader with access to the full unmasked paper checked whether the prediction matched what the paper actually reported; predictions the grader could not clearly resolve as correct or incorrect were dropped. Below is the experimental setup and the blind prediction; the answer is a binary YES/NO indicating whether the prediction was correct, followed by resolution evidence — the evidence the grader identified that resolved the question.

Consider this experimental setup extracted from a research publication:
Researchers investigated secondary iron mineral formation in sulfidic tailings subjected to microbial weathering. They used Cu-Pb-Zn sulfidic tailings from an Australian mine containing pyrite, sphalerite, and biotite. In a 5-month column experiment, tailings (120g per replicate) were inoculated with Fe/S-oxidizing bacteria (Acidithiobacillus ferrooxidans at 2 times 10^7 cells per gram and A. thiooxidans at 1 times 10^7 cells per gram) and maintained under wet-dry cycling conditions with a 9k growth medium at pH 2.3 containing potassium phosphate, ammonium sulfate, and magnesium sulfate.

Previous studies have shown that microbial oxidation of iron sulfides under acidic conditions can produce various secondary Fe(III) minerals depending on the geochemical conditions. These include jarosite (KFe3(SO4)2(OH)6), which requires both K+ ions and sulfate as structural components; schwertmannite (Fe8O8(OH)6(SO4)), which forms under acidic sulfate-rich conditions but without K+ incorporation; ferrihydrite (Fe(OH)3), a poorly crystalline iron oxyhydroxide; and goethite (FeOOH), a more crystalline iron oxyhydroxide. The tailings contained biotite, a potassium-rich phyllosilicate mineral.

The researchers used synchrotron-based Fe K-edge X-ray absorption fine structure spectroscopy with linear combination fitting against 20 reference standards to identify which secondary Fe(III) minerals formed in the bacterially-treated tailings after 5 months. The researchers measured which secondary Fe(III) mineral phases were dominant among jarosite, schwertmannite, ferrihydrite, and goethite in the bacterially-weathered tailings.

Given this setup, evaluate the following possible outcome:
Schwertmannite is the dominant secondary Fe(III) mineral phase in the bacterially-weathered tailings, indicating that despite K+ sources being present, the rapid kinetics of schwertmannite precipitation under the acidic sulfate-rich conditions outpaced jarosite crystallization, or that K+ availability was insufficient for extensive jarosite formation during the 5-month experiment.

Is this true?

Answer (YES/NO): NO